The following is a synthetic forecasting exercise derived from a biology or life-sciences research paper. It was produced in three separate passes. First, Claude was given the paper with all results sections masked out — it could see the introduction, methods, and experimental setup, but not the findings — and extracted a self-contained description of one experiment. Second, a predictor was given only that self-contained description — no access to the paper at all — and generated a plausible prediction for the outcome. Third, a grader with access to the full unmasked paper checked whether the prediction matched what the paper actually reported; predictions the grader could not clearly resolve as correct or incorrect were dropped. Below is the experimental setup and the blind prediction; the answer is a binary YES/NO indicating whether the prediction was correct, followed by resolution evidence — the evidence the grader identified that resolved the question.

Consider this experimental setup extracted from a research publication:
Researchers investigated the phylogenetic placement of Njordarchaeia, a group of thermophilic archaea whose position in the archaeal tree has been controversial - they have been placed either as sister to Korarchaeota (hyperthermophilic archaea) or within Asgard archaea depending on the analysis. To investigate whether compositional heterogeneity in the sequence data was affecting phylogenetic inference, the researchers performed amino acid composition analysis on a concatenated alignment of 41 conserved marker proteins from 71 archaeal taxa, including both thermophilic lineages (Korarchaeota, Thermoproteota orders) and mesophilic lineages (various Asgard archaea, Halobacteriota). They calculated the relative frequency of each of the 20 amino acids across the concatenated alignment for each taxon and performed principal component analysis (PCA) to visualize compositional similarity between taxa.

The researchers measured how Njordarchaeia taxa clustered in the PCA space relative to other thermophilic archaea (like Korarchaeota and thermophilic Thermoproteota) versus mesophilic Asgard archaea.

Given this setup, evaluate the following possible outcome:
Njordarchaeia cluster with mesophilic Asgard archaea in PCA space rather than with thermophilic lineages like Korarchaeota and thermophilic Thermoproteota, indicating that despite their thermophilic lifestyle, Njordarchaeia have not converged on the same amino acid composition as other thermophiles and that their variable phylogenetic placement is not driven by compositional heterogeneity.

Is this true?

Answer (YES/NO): NO